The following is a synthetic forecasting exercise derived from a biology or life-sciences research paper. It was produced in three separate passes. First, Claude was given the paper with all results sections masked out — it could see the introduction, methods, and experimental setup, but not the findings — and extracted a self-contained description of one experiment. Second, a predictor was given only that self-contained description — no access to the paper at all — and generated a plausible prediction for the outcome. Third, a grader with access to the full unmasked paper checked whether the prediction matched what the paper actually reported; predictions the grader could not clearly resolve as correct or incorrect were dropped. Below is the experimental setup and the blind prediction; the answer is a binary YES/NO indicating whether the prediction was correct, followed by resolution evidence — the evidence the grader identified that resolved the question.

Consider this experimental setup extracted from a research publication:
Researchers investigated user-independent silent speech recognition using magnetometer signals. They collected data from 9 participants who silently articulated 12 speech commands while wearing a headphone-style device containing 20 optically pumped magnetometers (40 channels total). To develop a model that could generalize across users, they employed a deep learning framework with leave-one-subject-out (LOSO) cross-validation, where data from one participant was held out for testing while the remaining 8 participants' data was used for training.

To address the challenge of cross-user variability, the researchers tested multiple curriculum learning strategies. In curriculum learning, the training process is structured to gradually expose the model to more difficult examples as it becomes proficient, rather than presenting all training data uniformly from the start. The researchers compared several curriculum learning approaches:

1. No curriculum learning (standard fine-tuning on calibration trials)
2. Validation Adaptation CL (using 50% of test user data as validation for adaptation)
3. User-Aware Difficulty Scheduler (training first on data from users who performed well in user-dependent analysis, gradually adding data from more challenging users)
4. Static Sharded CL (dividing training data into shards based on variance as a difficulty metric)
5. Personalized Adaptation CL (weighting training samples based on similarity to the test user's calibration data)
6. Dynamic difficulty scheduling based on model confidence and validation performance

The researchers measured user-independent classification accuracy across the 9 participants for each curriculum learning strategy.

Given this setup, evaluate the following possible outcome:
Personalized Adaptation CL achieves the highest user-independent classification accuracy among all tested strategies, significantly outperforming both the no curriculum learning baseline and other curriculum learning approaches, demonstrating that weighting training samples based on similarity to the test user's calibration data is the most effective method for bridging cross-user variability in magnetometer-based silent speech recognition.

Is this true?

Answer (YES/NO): NO